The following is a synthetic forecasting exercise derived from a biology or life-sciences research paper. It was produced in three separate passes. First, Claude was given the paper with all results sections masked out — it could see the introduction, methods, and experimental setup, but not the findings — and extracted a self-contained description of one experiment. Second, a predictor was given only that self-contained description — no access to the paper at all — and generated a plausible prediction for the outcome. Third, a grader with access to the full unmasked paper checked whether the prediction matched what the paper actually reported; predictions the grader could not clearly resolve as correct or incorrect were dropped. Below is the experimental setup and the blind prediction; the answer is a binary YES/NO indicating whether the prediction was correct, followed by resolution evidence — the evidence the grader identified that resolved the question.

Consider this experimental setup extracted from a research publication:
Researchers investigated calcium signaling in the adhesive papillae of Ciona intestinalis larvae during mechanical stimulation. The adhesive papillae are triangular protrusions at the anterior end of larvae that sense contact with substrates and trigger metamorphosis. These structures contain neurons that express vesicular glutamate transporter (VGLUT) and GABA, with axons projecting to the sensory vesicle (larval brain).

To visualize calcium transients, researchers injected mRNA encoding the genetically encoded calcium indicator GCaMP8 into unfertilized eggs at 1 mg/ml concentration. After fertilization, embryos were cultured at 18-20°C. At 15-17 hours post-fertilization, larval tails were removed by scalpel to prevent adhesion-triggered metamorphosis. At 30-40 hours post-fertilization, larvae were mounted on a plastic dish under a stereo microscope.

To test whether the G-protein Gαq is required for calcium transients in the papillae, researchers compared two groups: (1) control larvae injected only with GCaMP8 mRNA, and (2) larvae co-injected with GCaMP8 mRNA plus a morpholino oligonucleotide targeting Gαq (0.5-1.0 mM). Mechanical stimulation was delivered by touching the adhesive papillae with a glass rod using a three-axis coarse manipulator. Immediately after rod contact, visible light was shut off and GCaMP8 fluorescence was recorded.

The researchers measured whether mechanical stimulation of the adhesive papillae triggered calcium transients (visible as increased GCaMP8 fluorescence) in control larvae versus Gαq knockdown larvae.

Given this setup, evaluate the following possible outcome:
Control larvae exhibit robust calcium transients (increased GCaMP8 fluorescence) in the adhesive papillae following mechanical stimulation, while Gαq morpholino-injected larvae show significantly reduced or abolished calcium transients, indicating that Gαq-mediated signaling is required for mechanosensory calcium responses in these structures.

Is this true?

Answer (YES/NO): YES